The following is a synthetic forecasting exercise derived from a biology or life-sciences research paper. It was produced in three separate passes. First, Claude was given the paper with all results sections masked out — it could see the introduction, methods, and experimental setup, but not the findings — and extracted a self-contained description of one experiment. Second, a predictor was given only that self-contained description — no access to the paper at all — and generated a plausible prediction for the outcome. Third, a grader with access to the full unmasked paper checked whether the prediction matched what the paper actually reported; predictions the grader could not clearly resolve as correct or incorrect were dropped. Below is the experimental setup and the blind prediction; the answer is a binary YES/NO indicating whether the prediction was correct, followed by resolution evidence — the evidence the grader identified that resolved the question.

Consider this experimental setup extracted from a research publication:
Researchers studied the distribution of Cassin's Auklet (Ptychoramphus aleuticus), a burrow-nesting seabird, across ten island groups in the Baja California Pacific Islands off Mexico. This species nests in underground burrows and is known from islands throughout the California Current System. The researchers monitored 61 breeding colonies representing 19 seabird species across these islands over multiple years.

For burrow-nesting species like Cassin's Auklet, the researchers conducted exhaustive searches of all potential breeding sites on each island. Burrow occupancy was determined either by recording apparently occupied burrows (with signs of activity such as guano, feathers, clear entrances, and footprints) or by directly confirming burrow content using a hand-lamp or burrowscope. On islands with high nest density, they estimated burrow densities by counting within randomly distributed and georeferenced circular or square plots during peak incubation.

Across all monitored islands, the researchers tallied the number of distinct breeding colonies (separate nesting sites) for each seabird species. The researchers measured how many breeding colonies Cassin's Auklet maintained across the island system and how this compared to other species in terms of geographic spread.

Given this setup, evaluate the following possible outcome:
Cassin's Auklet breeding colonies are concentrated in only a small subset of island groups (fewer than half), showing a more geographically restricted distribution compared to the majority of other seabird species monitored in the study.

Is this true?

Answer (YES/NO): NO